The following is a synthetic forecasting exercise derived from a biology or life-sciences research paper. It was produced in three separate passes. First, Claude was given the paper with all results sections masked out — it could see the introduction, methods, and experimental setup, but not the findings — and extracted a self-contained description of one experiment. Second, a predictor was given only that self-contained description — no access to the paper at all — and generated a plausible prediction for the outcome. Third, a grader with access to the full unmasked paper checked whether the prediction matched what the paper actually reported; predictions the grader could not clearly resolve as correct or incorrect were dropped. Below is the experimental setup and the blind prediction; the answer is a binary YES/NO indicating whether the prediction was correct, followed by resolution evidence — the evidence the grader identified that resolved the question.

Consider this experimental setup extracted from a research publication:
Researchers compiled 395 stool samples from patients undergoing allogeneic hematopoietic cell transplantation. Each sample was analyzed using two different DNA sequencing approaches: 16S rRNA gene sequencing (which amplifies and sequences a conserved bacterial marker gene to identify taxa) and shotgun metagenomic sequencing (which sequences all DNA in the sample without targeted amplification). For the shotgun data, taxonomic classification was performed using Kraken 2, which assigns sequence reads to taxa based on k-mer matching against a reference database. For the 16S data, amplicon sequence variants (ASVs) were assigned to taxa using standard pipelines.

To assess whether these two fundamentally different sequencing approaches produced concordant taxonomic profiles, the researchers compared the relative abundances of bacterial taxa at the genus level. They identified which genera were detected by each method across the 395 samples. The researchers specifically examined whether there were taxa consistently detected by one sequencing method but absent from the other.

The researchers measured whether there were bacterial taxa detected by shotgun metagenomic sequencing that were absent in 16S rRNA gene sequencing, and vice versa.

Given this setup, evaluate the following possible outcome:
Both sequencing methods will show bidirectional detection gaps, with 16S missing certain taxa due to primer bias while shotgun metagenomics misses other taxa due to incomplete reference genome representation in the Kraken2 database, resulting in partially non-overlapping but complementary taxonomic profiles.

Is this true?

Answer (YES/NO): NO